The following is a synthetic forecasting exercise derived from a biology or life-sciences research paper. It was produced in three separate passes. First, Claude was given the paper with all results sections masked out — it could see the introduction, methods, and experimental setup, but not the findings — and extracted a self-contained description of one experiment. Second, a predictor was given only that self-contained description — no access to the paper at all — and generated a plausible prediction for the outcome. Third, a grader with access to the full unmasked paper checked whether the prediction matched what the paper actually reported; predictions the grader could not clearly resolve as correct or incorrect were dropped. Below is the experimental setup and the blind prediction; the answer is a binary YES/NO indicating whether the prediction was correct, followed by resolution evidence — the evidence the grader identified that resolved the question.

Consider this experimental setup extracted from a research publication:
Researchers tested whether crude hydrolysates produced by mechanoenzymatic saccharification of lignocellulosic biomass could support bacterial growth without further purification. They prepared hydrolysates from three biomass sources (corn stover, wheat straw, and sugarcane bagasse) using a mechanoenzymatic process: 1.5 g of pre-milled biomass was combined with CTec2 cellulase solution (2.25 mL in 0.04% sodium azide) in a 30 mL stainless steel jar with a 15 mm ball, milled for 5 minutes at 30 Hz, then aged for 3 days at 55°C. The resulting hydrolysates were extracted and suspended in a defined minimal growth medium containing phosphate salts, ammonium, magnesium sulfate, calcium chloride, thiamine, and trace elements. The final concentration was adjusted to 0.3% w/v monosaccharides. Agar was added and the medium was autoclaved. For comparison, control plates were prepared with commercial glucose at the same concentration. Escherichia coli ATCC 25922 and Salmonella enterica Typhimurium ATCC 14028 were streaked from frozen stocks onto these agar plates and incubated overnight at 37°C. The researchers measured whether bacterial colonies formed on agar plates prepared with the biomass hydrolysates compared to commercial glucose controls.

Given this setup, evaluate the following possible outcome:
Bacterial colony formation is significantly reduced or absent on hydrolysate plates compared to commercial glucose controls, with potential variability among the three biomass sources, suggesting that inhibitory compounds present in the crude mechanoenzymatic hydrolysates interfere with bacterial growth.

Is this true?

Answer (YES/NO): NO